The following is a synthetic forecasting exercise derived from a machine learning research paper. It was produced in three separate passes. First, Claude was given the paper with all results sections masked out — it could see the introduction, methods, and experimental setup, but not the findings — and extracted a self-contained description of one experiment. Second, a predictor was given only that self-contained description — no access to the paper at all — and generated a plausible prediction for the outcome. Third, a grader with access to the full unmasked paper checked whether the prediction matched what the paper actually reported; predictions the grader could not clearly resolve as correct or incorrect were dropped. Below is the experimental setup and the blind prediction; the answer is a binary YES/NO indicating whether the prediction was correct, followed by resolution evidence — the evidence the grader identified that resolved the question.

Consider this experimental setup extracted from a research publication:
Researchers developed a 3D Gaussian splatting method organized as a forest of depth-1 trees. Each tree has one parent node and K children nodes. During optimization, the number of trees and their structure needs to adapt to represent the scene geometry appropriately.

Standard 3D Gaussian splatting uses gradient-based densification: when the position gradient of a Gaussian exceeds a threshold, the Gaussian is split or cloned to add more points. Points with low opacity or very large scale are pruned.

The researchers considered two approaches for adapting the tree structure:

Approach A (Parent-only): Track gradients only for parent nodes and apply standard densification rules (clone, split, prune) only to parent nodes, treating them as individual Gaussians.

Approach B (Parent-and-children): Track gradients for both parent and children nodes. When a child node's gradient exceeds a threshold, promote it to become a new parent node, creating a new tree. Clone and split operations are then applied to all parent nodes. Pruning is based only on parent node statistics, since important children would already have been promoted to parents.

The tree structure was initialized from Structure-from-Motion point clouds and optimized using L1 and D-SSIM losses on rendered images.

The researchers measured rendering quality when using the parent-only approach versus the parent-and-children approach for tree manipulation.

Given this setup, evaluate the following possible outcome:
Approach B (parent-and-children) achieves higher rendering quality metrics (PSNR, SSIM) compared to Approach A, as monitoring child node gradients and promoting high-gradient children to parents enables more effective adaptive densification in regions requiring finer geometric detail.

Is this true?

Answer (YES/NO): YES